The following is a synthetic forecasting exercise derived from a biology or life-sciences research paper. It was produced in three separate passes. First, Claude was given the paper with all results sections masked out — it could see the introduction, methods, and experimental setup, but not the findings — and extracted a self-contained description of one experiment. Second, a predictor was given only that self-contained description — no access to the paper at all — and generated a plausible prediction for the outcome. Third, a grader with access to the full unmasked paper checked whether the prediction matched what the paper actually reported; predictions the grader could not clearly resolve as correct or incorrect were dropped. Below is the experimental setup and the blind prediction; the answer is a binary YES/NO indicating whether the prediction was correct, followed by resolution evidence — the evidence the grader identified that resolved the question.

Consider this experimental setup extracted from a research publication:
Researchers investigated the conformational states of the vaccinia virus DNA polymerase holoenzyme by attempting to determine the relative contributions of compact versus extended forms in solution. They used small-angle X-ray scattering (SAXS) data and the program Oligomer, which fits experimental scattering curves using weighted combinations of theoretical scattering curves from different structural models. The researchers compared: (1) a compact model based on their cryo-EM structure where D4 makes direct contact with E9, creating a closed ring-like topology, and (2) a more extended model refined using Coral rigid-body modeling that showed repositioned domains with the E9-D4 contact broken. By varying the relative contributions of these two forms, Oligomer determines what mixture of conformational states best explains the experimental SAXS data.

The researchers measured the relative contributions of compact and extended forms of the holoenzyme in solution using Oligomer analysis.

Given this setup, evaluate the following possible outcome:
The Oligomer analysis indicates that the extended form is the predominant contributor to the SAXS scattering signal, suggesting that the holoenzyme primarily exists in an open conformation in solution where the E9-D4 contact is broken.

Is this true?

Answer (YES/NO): YES